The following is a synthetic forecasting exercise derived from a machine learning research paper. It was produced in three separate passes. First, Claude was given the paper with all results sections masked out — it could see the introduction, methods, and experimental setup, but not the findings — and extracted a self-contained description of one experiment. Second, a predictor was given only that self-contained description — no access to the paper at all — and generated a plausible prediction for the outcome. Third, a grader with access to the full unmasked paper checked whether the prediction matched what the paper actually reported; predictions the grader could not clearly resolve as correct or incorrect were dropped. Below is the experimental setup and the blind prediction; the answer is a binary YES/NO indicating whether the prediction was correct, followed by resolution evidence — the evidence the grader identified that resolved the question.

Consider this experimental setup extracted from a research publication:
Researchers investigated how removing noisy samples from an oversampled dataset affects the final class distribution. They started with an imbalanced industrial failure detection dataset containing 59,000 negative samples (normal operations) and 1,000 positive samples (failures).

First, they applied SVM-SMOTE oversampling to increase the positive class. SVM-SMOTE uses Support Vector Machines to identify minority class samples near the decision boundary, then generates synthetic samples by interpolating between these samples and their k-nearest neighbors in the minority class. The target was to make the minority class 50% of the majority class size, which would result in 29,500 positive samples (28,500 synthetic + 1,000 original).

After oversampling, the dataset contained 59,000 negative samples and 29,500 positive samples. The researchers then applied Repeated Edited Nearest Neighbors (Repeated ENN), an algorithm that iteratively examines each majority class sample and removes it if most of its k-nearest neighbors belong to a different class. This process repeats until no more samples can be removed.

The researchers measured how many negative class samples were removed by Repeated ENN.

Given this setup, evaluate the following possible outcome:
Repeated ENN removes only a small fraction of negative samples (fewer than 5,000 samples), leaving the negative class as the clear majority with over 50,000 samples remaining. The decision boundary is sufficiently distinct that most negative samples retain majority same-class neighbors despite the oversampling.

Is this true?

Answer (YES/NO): YES